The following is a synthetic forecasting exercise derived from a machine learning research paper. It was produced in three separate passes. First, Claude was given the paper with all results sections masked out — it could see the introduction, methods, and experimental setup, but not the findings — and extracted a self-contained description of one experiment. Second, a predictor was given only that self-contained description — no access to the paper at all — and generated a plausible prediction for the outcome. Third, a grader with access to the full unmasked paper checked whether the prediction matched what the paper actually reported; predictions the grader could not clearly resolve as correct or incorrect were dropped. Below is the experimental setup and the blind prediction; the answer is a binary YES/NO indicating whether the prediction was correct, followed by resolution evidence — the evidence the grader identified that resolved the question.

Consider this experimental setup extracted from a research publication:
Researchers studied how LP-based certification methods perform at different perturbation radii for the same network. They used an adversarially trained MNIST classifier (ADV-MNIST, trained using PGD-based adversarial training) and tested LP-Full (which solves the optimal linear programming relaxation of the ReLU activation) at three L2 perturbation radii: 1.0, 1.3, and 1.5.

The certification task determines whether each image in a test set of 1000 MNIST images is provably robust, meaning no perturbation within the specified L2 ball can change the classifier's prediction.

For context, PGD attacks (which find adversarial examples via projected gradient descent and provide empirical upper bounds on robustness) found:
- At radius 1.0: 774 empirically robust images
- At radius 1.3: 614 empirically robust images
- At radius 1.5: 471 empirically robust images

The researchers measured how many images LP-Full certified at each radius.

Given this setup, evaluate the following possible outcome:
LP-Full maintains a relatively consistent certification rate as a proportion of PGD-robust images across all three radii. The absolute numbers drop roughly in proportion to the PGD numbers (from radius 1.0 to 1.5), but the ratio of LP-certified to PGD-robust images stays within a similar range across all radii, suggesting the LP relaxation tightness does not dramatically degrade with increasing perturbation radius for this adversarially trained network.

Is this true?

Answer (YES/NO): NO